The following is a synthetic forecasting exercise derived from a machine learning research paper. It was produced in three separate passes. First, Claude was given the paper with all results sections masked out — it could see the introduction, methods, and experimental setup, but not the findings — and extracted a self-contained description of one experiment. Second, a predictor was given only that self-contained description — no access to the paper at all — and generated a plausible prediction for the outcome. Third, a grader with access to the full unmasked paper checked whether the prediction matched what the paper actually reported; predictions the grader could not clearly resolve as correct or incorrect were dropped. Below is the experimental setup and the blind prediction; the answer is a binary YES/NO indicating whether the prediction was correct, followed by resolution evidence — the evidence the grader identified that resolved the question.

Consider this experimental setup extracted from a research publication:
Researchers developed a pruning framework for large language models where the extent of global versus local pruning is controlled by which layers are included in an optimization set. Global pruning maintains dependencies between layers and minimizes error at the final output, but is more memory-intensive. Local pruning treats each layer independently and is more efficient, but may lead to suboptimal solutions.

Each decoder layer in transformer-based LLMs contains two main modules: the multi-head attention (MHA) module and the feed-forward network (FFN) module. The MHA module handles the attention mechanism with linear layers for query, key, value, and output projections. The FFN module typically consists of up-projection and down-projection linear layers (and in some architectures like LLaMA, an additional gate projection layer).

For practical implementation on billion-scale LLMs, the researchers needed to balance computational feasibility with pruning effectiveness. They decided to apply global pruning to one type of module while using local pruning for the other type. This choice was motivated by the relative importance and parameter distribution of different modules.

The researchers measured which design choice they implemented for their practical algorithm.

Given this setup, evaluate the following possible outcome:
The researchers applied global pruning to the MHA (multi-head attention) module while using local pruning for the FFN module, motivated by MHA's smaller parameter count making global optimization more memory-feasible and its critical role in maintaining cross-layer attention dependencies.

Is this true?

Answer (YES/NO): NO